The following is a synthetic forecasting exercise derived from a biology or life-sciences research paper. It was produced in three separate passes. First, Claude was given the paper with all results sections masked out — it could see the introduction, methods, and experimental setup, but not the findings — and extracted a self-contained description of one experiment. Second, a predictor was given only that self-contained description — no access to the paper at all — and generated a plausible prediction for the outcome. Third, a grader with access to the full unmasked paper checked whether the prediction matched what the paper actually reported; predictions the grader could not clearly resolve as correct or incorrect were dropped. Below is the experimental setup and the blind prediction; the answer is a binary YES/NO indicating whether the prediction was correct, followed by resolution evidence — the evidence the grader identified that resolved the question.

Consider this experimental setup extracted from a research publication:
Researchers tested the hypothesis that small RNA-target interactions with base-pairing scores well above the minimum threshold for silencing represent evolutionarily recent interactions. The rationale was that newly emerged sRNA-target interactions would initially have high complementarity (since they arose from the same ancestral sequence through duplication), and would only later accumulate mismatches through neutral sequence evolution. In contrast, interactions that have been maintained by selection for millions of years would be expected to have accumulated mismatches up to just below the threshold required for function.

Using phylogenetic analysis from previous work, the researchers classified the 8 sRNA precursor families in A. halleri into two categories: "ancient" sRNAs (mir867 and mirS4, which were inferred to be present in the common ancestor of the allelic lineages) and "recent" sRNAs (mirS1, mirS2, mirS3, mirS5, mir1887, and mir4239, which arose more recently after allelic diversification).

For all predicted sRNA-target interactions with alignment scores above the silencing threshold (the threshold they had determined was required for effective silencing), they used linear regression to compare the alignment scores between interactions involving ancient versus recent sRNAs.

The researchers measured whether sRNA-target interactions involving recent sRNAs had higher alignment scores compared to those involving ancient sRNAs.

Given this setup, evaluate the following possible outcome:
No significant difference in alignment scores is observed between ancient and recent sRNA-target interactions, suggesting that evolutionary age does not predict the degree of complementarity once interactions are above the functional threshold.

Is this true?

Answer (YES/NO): YES